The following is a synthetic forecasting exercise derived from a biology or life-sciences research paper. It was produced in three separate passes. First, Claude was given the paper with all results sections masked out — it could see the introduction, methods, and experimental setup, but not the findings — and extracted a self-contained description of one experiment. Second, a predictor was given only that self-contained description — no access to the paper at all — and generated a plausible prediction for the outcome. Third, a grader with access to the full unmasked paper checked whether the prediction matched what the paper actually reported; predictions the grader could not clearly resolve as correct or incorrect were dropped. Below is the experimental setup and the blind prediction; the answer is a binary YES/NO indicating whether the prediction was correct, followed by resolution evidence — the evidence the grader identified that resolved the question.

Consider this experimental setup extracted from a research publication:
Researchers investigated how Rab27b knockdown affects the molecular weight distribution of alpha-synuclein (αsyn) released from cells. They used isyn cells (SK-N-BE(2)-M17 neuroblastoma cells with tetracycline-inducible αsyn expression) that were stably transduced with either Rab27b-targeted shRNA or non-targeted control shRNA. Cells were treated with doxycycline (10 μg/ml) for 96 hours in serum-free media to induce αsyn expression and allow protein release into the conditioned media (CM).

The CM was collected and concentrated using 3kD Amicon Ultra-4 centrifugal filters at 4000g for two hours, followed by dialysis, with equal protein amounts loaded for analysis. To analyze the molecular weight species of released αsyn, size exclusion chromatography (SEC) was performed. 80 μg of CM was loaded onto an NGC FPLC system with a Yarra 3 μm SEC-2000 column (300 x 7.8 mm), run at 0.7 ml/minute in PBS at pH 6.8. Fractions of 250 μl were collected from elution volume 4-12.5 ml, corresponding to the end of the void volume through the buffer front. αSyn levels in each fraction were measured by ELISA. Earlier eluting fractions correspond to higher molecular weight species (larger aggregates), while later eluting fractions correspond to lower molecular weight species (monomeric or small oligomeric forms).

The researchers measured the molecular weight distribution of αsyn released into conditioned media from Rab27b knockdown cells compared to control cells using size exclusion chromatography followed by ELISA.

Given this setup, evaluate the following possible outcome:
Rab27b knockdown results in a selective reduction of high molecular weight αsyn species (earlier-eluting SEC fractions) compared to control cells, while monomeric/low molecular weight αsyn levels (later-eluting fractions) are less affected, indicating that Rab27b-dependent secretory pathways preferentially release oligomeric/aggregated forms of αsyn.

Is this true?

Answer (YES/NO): NO